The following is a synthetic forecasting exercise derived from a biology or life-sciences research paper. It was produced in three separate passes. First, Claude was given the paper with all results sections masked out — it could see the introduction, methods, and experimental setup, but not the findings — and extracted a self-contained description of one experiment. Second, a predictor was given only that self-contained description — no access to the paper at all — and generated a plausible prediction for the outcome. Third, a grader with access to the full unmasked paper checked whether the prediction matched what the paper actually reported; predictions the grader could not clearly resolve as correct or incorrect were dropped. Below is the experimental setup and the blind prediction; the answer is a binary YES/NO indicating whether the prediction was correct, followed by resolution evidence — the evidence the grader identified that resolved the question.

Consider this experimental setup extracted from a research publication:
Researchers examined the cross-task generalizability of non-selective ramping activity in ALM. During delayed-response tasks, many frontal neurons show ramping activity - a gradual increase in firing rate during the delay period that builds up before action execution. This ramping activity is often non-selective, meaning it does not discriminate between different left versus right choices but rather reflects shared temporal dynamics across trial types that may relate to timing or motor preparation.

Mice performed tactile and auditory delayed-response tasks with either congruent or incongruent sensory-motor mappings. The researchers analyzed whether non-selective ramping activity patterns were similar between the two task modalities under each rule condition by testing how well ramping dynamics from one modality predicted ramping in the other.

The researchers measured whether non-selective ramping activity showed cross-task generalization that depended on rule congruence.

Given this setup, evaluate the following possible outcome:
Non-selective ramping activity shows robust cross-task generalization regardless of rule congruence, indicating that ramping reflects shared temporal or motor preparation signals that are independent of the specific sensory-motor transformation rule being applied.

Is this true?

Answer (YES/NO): NO